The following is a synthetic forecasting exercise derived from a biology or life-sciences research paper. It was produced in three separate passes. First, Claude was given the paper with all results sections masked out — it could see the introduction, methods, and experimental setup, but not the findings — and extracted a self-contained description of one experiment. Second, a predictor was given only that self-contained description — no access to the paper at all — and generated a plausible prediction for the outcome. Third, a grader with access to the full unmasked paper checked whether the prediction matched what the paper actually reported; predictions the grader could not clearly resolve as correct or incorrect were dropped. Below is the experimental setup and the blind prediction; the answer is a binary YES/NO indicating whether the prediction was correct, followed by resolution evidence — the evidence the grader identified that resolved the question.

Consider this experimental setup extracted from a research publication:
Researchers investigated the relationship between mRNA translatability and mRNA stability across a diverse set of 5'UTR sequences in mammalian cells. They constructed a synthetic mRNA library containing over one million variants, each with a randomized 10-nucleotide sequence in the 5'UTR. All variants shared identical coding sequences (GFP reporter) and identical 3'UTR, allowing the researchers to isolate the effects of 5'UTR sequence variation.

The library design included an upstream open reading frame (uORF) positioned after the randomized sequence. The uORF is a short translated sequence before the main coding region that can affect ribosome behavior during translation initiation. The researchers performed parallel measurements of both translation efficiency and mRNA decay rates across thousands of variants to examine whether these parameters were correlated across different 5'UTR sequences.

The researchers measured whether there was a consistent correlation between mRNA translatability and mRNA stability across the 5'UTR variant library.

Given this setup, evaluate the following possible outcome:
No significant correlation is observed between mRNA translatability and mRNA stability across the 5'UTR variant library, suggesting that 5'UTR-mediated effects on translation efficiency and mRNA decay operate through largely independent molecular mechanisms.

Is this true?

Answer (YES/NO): NO